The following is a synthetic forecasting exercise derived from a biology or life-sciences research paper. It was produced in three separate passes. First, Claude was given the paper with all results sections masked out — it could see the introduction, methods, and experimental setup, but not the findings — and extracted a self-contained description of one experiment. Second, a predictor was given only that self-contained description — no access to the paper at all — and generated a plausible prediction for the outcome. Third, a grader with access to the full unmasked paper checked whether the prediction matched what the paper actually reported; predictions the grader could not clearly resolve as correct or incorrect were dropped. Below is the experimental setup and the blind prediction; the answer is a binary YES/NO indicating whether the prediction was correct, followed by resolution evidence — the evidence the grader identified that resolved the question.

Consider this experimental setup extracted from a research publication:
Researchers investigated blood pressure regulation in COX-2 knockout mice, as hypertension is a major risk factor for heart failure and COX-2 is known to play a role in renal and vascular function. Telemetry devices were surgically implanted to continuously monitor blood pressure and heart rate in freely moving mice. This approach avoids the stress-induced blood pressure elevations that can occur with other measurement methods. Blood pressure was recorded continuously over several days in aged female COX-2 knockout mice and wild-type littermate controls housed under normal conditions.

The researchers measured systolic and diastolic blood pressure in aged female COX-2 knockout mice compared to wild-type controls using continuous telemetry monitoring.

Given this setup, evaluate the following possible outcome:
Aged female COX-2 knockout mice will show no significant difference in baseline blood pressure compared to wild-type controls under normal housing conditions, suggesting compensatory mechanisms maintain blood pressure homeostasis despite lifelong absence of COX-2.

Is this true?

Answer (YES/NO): YES